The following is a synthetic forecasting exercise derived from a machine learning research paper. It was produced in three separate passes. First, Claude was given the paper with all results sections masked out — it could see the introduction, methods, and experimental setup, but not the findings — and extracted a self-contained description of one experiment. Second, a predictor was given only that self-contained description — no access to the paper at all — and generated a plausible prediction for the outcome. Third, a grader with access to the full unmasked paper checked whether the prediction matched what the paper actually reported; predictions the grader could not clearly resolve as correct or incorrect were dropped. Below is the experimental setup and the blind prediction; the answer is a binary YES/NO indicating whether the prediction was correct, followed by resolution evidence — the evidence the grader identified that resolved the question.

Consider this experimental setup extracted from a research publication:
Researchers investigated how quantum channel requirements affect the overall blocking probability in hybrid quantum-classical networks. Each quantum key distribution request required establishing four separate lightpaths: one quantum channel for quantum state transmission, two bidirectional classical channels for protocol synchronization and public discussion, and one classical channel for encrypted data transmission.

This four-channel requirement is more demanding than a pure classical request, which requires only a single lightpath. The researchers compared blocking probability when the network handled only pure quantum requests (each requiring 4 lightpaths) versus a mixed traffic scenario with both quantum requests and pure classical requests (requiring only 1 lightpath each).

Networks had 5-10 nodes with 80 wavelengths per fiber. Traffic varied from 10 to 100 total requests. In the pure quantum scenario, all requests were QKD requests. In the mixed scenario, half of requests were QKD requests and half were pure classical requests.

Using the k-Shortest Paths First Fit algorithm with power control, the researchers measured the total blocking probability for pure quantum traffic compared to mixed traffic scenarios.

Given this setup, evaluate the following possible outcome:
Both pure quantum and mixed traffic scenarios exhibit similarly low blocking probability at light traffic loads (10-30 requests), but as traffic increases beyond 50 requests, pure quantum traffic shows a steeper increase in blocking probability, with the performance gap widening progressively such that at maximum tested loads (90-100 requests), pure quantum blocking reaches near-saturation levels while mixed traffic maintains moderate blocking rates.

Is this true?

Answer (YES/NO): NO